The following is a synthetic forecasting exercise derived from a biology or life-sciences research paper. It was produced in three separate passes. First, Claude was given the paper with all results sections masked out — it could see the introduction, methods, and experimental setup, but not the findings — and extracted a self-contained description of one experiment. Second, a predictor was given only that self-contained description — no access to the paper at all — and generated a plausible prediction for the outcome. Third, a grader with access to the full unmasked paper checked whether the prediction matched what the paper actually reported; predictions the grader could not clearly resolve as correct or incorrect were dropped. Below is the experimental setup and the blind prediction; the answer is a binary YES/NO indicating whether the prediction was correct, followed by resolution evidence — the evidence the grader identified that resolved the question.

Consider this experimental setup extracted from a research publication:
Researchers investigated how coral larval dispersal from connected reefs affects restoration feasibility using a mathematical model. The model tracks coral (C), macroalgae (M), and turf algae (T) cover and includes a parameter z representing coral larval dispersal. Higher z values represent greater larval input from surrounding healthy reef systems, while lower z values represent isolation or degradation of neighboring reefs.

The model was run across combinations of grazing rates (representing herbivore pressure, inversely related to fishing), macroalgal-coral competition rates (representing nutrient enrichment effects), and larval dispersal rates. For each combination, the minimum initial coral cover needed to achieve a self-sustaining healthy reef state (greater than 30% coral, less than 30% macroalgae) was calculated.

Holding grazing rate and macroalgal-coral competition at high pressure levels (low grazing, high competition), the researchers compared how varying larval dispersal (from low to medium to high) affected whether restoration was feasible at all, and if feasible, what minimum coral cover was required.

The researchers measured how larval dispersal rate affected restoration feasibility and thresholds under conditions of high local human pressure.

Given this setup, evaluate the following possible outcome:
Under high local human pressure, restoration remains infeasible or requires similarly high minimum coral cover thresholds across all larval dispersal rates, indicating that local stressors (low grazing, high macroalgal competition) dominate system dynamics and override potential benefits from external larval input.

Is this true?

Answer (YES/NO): NO